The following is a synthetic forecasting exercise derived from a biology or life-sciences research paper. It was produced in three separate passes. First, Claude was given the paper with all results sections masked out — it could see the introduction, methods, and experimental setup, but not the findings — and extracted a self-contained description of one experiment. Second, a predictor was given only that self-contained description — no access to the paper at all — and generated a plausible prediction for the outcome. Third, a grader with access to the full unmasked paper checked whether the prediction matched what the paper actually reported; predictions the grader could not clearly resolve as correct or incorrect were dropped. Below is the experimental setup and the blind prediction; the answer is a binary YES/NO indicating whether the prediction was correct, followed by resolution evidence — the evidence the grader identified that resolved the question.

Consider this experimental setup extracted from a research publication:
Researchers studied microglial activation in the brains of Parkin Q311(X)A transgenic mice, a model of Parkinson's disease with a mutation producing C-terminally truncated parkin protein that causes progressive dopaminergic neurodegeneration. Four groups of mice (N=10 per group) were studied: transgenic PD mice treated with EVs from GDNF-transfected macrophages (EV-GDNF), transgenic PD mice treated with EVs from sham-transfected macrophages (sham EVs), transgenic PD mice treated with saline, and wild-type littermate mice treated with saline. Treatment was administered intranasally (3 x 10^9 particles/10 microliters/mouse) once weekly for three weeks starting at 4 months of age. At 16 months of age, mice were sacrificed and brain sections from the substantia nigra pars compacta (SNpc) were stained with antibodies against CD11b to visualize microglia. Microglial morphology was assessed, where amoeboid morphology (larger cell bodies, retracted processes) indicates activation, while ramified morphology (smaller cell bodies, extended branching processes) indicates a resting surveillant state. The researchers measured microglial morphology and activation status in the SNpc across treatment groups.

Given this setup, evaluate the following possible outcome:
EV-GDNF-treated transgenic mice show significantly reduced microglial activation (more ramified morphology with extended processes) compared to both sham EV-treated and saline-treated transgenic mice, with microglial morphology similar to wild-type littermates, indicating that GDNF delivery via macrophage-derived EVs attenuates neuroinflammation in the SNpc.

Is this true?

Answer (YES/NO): YES